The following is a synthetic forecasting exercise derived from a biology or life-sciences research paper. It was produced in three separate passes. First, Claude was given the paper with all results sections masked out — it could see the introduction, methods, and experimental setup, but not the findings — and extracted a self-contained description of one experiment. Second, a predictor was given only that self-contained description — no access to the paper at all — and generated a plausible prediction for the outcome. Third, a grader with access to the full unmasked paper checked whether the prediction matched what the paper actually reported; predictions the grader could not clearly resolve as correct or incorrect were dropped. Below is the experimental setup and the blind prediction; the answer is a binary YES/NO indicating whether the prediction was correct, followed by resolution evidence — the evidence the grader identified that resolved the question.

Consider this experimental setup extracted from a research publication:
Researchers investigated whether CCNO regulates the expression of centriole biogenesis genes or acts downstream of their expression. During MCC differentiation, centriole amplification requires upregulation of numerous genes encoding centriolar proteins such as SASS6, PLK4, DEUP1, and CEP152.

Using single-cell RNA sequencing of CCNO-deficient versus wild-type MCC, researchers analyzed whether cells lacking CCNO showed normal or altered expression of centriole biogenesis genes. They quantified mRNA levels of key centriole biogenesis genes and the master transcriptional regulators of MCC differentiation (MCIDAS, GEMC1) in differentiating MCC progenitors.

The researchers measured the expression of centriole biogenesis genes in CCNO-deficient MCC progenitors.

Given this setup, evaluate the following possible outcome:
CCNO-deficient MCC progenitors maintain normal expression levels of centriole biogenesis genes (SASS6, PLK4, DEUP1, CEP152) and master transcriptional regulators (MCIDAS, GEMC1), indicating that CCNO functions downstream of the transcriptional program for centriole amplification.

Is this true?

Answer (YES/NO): NO